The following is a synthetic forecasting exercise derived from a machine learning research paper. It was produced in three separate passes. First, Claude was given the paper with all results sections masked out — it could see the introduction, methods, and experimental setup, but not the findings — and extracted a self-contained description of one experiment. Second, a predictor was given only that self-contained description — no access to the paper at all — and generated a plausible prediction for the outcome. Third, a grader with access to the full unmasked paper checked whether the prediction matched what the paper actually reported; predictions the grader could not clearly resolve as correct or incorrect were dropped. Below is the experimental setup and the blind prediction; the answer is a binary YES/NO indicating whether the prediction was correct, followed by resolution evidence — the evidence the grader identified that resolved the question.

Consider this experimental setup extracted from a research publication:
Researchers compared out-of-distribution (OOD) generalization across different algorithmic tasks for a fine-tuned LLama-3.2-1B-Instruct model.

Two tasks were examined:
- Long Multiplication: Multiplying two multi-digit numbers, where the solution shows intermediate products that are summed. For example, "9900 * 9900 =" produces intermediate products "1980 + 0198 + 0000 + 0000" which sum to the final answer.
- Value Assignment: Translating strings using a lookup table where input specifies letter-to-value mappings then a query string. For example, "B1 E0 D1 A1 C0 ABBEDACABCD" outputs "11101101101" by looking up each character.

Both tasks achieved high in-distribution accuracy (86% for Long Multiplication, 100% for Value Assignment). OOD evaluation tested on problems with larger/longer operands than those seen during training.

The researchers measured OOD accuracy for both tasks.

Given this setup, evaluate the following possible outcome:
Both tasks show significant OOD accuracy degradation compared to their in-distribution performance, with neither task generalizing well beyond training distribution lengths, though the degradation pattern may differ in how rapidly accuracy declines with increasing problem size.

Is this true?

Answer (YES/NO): YES